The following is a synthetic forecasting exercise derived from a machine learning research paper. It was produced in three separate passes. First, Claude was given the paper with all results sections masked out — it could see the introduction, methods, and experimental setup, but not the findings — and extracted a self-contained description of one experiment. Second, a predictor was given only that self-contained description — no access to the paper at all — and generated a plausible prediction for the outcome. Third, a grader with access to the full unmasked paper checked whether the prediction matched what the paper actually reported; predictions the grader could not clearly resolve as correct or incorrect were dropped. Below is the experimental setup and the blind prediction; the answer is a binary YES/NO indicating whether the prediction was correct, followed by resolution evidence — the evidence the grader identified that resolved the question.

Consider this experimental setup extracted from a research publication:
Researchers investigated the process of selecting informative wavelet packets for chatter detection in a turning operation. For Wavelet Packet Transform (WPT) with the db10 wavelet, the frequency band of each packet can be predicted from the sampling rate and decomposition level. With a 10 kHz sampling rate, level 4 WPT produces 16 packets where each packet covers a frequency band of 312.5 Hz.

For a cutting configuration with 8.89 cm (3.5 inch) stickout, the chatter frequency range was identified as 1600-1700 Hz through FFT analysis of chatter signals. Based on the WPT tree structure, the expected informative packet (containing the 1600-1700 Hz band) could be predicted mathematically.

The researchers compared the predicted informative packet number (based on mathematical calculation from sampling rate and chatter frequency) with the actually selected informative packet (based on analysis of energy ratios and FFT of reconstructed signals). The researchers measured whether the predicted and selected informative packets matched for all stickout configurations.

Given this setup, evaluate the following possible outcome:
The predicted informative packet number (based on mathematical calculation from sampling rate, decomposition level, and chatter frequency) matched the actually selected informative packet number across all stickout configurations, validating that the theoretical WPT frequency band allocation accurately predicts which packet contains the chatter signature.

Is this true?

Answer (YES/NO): YES